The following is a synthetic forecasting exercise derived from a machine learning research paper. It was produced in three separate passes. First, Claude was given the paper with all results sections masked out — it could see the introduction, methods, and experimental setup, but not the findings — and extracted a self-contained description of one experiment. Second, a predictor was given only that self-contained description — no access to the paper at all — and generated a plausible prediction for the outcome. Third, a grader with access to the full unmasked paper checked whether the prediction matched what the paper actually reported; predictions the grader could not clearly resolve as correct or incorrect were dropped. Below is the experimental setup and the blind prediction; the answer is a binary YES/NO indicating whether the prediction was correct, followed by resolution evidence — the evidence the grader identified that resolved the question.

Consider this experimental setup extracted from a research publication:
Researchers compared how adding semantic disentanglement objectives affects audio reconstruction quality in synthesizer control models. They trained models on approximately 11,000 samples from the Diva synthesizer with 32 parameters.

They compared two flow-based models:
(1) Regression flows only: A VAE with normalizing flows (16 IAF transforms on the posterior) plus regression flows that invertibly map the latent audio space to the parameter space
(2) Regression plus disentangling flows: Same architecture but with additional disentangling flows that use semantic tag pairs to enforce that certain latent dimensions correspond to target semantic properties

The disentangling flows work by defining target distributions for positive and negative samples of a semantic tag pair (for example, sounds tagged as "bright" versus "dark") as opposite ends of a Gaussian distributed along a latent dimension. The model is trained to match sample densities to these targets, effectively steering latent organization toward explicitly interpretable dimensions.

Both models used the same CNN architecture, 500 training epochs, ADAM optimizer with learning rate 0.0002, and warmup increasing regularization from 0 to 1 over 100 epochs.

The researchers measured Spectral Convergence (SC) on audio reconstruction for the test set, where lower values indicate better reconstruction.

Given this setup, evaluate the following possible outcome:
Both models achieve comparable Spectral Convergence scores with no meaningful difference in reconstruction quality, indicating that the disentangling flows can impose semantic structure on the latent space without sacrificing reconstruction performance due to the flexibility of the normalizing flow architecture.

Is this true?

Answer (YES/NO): NO